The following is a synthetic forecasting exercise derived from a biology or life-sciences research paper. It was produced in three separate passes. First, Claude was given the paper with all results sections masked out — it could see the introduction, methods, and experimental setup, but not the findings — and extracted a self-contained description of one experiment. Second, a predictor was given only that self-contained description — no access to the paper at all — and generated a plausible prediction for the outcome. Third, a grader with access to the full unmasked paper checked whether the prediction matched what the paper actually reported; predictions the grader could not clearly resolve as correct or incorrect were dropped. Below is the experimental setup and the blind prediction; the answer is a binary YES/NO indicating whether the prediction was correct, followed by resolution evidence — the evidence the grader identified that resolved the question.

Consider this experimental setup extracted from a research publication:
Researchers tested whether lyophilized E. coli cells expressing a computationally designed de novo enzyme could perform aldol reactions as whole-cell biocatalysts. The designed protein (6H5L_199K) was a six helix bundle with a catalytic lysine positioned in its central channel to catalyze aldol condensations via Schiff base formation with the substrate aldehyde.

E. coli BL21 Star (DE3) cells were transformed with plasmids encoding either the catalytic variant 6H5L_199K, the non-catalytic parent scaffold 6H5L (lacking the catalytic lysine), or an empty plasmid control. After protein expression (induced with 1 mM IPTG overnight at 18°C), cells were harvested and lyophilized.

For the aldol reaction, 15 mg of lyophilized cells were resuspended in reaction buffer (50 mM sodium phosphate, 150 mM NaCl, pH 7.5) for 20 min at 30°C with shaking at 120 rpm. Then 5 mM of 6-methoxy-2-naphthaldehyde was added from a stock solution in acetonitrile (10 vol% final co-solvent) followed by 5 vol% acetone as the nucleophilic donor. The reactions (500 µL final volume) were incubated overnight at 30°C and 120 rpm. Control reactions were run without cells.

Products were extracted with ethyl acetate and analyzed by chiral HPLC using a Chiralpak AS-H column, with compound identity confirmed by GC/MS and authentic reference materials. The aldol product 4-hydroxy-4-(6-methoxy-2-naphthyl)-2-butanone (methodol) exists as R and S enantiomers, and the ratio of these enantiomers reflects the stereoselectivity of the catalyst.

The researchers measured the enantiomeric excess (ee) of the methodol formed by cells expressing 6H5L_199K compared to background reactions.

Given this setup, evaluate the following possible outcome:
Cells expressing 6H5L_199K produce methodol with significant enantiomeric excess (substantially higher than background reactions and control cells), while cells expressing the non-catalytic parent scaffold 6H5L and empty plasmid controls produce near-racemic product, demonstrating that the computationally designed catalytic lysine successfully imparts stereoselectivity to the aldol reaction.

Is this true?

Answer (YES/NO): NO